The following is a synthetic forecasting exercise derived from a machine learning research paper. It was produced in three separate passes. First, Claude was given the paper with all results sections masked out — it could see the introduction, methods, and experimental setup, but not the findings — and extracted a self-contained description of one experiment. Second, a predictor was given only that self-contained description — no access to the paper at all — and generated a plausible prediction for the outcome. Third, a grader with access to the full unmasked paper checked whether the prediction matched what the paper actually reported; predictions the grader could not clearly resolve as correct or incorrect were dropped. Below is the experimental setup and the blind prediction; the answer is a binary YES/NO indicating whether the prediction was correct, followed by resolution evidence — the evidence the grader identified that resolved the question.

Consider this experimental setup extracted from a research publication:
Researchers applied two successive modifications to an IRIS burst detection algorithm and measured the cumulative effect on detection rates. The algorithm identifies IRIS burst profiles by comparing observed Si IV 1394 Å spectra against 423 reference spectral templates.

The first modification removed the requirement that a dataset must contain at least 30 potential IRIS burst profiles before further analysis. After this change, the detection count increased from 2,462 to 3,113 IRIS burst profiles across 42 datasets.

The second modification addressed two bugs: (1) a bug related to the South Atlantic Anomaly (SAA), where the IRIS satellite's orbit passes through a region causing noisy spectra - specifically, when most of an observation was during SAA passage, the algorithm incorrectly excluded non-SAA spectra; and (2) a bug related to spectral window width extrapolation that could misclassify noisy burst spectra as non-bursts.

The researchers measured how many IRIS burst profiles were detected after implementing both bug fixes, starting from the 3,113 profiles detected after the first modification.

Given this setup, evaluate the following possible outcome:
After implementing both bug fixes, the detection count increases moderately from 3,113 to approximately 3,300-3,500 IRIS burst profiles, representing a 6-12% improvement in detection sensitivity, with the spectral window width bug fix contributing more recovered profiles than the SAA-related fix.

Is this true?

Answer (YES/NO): NO